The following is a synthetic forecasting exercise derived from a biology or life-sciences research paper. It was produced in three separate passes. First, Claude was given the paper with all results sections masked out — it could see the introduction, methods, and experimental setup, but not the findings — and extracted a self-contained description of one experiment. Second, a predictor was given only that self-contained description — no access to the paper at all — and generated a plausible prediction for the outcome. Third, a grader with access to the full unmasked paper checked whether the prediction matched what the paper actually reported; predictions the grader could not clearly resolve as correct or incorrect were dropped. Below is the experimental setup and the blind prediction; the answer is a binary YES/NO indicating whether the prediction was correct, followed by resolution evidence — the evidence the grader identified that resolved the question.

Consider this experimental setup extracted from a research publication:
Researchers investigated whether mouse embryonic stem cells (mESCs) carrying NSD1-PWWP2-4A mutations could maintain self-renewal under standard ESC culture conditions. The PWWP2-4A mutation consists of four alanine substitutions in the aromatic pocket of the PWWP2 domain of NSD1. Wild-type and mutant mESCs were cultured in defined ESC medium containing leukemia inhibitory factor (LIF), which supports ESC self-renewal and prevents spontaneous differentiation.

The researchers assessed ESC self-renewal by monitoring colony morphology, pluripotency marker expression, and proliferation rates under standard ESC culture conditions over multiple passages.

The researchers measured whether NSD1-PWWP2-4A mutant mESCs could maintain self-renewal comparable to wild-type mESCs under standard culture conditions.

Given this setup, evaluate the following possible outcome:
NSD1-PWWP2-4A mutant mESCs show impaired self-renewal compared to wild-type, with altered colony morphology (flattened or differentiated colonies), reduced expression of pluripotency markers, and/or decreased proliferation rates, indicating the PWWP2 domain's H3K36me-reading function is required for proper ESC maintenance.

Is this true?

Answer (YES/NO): NO